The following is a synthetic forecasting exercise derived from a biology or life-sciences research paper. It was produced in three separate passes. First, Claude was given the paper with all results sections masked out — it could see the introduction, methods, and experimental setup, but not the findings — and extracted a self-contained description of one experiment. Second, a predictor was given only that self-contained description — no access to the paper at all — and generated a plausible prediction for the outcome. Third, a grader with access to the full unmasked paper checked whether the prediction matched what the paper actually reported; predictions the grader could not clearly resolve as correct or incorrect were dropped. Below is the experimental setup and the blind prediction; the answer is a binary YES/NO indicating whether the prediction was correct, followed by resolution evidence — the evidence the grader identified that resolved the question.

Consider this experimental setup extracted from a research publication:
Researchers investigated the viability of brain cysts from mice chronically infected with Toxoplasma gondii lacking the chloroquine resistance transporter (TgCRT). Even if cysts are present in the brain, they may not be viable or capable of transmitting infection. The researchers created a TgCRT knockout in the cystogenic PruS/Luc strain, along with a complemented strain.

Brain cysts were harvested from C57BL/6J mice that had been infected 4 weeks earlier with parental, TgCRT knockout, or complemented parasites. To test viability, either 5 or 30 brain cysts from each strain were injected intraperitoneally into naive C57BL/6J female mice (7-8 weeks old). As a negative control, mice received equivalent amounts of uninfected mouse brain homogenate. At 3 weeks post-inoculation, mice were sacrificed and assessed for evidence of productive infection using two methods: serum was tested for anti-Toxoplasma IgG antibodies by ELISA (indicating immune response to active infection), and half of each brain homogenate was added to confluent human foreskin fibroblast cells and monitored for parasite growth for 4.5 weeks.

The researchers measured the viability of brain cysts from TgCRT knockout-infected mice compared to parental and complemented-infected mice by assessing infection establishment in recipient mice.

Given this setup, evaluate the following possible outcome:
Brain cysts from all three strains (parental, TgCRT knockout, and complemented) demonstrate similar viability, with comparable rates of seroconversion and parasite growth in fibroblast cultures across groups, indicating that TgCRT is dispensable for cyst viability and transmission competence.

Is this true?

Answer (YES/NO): NO